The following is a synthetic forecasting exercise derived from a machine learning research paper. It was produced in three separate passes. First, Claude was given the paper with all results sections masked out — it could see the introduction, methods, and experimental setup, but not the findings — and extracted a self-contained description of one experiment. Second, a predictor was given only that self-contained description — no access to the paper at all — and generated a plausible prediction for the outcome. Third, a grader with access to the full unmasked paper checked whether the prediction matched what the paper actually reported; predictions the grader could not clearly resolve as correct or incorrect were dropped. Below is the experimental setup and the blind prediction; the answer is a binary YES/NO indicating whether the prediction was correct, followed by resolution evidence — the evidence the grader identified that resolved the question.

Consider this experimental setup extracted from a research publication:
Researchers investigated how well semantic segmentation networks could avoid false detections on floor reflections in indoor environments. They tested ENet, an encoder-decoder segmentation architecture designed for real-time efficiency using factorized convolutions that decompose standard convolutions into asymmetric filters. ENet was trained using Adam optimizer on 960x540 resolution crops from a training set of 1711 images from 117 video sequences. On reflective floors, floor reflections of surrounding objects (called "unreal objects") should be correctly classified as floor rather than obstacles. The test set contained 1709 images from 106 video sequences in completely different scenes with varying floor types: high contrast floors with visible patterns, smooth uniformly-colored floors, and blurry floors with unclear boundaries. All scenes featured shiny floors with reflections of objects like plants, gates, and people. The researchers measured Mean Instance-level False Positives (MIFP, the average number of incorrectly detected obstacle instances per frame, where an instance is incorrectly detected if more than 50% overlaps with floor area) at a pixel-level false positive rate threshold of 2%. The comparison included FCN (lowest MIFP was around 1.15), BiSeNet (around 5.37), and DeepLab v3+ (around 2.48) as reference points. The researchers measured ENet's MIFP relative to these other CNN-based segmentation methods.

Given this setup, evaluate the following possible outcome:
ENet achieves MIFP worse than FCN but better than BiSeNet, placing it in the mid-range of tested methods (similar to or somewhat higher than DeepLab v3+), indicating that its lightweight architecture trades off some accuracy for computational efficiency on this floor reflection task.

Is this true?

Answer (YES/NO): NO